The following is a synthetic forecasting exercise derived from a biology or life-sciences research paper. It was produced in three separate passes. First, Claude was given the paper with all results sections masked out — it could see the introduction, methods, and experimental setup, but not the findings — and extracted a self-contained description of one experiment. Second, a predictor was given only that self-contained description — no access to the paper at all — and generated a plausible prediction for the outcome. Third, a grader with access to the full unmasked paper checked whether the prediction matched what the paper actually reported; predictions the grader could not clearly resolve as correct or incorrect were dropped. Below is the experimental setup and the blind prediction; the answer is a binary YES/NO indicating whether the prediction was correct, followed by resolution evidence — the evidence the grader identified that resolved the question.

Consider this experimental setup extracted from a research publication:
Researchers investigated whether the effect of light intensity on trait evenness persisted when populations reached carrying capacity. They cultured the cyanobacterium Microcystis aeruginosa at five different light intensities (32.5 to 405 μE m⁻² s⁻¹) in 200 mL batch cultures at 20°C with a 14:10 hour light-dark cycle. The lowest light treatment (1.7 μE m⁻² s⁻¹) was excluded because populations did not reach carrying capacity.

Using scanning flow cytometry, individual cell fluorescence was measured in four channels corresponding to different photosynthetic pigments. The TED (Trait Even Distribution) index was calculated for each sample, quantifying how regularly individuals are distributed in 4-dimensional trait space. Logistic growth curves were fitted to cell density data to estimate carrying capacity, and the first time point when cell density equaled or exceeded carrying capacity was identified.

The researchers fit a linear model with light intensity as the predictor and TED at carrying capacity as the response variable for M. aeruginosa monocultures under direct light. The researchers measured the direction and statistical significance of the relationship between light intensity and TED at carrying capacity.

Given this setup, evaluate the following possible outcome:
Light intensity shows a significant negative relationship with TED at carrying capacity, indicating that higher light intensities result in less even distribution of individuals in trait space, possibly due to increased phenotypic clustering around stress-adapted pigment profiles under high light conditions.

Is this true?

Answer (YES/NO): YES